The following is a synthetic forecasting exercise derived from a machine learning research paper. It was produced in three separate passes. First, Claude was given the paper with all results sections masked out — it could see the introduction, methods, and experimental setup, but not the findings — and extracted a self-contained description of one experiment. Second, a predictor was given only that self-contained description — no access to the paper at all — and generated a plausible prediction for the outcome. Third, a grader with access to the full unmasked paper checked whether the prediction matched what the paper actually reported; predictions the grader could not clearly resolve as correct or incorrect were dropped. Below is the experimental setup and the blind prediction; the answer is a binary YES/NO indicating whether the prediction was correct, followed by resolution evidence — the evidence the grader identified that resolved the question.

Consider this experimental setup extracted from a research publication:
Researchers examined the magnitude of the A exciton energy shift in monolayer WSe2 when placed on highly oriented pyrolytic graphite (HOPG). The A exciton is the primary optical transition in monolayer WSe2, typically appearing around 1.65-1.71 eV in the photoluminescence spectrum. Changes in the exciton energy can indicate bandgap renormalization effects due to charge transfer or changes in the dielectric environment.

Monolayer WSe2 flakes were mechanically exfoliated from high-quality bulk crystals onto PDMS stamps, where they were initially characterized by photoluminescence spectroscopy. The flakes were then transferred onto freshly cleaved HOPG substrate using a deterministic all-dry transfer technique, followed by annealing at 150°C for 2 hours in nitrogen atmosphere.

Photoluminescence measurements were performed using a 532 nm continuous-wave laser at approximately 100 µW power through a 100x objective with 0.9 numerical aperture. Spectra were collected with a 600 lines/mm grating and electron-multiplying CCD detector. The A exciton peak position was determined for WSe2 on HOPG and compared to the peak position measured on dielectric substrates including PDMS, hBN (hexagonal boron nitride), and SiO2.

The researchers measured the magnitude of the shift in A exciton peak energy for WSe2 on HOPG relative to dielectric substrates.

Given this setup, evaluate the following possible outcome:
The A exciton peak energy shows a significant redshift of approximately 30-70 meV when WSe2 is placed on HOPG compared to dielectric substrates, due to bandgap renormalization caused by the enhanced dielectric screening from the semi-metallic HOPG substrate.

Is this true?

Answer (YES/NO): NO